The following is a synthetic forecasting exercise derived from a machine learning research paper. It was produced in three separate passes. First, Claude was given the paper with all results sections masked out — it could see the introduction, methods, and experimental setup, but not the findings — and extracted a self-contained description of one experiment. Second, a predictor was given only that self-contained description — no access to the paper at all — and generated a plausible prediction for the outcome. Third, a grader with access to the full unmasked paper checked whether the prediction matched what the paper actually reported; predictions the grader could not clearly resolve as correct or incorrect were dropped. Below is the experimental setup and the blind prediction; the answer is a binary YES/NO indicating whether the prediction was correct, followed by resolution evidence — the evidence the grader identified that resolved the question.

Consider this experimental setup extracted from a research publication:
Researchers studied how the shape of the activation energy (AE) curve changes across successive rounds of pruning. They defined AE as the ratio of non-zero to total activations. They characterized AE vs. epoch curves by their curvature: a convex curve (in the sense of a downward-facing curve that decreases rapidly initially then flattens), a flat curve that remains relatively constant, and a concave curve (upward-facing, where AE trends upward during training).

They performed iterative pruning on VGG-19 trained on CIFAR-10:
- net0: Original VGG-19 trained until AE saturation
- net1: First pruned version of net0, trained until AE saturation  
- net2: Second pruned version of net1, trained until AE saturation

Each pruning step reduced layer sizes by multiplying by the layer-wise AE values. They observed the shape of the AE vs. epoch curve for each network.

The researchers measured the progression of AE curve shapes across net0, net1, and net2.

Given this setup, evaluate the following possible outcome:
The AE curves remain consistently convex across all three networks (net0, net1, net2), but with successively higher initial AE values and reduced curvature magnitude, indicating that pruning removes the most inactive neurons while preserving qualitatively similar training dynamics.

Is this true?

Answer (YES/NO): NO